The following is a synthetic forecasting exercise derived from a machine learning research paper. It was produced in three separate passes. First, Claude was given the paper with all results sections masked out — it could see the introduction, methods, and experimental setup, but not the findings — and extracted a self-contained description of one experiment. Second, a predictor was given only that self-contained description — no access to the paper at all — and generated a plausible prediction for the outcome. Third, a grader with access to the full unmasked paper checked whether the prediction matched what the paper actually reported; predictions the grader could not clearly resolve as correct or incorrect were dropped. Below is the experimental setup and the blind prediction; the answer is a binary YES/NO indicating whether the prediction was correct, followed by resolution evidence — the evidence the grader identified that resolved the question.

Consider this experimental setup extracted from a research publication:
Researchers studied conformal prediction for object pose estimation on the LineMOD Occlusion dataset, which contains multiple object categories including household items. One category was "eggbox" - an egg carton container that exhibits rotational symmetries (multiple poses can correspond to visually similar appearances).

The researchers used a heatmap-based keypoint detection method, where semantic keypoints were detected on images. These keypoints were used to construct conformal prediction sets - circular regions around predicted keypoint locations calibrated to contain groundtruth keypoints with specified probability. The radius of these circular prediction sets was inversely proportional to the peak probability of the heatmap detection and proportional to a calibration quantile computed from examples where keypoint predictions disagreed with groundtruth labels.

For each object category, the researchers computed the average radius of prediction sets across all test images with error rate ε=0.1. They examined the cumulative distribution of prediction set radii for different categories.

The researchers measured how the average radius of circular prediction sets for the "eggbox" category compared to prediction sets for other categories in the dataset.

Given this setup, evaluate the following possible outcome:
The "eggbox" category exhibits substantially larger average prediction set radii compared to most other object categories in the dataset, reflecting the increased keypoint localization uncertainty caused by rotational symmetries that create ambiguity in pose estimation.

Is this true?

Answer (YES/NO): YES